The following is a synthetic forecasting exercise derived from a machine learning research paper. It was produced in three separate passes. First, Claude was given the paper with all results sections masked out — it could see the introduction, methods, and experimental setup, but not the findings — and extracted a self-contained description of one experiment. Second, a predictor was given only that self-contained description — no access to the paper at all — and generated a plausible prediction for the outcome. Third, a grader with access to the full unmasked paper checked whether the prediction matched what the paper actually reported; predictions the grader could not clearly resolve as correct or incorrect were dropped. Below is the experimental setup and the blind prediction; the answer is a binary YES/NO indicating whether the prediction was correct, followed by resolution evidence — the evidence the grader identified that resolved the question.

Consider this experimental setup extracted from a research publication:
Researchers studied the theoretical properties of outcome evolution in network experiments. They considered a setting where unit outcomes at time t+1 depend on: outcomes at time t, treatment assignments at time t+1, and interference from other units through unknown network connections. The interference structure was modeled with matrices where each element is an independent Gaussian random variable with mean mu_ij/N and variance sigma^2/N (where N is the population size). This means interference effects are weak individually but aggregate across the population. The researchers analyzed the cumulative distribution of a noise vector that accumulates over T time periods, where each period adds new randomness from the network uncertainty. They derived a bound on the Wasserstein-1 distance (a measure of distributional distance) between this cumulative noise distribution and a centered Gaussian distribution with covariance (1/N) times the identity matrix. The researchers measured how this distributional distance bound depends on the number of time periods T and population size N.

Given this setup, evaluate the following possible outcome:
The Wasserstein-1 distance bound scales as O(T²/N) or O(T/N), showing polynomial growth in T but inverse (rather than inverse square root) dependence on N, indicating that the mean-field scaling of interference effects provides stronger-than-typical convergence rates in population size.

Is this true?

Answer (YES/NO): NO